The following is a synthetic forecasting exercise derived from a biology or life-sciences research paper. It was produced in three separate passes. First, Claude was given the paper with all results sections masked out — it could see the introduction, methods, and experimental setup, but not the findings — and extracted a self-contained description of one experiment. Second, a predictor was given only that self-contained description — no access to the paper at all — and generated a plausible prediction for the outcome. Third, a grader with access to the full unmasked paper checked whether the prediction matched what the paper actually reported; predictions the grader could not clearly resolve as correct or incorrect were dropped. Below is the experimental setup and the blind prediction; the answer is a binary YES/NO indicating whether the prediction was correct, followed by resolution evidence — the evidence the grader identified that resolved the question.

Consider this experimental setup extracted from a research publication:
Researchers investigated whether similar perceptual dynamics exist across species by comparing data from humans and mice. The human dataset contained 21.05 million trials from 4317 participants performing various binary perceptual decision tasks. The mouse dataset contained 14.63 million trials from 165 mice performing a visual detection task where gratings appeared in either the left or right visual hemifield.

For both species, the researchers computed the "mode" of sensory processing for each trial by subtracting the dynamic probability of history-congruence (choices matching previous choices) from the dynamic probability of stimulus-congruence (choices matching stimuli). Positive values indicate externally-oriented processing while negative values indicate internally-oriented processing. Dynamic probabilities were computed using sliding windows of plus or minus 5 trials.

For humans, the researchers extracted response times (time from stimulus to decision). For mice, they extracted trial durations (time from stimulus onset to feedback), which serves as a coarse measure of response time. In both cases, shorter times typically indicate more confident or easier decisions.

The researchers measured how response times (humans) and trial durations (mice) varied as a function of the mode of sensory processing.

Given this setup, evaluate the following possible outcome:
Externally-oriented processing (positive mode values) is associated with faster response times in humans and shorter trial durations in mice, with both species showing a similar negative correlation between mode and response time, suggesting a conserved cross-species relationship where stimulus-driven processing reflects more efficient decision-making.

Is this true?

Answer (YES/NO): NO